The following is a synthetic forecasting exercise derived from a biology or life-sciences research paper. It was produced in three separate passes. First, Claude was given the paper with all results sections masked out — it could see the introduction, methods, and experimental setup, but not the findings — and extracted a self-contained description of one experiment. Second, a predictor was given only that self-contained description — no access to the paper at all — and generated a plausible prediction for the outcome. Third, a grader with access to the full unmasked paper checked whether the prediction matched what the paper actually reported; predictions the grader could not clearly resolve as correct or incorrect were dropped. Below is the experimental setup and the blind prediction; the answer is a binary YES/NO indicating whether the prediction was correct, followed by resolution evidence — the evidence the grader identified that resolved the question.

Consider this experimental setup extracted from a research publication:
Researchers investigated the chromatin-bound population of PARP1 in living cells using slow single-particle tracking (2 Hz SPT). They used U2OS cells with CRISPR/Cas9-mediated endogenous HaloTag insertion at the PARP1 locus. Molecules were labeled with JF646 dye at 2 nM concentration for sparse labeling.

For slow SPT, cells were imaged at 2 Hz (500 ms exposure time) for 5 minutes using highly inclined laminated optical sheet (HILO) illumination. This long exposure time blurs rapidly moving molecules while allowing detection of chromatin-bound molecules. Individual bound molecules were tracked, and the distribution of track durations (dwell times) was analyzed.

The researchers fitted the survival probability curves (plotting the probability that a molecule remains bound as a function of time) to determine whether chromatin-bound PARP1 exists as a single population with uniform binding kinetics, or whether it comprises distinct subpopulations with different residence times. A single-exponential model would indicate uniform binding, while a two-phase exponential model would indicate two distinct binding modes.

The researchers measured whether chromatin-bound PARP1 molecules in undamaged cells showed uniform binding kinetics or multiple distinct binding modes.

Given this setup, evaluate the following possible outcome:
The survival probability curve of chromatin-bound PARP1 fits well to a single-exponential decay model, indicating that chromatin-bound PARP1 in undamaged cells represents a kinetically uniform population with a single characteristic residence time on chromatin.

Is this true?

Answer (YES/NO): NO